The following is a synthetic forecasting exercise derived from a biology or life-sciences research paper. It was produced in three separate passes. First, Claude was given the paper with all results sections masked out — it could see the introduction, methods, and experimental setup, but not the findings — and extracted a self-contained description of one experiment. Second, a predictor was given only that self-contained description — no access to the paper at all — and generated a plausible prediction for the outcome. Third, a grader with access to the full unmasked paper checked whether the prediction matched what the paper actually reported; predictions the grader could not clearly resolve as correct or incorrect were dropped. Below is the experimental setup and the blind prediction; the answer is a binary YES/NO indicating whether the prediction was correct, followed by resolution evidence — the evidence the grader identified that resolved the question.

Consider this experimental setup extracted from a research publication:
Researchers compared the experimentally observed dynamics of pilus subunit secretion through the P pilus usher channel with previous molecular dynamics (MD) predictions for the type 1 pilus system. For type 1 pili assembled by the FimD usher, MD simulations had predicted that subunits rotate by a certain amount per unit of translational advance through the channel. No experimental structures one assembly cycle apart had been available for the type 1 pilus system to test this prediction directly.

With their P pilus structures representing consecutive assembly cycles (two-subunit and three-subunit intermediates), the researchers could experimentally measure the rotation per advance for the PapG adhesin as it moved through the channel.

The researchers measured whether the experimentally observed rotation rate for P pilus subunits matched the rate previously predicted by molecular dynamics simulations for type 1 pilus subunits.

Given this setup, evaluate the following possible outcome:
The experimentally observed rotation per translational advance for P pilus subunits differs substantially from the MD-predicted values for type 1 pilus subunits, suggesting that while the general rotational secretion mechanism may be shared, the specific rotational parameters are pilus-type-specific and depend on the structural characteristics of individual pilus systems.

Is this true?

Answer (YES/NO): NO